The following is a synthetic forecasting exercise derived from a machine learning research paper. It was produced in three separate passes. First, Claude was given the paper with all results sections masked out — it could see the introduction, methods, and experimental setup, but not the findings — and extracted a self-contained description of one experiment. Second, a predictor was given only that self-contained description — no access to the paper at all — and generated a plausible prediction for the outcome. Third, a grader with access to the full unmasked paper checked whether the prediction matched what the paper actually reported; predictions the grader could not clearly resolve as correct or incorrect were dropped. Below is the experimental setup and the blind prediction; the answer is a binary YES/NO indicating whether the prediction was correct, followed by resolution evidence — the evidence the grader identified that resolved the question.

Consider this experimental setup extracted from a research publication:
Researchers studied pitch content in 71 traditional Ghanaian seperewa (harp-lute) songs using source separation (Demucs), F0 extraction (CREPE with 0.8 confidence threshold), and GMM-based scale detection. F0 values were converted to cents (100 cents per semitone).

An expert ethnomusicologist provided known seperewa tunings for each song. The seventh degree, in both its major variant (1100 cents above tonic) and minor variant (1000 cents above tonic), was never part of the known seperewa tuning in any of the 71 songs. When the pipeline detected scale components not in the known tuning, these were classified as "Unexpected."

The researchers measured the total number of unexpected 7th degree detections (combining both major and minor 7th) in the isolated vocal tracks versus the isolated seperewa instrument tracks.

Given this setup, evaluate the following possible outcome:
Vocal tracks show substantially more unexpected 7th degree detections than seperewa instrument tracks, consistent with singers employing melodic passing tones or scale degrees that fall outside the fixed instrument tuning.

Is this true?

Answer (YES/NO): NO